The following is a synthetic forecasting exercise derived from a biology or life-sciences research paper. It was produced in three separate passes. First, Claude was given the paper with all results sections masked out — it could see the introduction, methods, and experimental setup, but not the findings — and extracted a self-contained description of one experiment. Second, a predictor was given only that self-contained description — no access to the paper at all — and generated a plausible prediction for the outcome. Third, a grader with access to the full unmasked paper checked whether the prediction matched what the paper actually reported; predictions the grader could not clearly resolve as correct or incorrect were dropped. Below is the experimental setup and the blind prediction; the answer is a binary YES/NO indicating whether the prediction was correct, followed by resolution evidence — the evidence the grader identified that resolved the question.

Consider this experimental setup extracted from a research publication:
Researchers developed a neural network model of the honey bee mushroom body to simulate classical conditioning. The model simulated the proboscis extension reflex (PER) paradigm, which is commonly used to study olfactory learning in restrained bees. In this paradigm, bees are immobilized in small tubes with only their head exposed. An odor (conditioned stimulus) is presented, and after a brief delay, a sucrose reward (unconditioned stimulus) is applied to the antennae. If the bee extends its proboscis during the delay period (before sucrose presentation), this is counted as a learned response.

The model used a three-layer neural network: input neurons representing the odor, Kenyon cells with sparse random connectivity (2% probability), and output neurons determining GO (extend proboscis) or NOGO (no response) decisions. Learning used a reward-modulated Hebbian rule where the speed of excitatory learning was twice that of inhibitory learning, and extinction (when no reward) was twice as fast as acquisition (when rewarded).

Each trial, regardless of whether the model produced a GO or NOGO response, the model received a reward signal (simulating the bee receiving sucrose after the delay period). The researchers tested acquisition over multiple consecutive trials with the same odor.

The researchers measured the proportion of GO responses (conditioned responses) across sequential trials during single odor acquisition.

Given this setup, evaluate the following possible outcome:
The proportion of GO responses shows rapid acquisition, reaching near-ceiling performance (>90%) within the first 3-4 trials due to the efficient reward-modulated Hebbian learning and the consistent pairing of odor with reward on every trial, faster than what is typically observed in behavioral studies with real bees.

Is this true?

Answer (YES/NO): NO